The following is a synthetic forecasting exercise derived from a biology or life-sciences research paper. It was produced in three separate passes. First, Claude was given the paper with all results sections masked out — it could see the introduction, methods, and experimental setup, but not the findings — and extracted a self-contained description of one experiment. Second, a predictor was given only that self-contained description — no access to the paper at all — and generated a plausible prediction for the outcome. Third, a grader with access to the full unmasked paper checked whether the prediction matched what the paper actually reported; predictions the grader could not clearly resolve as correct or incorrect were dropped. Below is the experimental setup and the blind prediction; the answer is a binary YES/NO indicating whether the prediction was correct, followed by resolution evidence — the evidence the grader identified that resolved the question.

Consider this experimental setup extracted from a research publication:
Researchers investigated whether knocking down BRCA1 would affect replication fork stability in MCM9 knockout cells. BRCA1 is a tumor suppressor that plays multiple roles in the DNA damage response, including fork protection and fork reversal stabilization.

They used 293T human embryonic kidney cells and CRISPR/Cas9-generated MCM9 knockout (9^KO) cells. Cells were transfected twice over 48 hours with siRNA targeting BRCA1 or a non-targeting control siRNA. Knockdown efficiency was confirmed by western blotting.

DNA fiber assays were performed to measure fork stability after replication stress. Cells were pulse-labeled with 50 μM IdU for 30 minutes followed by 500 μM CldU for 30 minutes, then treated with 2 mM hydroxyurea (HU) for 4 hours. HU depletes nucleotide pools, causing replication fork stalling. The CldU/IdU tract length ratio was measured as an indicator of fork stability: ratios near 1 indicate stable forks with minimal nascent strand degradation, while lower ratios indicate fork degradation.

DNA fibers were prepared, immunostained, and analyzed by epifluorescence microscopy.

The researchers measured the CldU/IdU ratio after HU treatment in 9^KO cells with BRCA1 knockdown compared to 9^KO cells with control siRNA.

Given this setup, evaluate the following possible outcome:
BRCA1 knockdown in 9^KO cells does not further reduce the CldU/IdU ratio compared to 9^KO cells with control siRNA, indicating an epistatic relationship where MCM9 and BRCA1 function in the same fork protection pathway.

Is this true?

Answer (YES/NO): NO